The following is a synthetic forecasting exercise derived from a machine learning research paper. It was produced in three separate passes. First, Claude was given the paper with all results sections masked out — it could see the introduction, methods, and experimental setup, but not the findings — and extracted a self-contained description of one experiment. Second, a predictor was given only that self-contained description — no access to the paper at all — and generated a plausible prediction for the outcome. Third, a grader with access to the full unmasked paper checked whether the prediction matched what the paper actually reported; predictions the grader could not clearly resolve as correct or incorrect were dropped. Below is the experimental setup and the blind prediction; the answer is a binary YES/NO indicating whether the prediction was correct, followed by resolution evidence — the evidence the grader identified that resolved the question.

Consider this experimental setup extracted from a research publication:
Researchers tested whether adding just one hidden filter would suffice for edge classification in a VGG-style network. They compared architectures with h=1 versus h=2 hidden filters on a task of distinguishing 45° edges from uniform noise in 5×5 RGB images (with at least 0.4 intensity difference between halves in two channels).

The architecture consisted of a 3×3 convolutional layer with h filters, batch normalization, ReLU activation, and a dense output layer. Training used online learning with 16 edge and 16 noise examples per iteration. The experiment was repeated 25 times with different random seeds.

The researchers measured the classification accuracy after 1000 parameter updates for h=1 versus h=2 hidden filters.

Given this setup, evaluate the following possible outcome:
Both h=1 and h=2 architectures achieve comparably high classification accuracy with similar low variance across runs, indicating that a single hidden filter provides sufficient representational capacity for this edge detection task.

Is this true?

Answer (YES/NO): NO